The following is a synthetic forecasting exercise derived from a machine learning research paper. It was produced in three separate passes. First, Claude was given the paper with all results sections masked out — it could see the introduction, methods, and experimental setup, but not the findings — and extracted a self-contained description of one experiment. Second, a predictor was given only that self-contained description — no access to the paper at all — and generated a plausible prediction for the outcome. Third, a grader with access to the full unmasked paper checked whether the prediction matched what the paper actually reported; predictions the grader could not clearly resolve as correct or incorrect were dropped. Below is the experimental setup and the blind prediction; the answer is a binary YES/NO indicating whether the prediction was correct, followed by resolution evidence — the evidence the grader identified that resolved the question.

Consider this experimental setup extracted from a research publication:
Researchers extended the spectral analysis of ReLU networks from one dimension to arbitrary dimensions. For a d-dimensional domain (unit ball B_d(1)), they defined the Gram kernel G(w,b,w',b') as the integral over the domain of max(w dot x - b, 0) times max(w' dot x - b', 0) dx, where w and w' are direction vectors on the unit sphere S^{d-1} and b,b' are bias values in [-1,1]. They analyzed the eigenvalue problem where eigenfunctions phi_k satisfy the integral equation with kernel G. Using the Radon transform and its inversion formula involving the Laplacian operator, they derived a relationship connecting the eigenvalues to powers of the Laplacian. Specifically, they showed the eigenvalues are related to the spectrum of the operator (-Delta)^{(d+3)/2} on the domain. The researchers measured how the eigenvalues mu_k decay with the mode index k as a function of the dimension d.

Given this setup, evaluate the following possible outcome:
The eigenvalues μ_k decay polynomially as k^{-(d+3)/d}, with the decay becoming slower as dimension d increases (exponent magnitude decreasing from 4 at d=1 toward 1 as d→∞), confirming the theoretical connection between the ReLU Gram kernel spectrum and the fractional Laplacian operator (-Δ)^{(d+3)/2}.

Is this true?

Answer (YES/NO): YES